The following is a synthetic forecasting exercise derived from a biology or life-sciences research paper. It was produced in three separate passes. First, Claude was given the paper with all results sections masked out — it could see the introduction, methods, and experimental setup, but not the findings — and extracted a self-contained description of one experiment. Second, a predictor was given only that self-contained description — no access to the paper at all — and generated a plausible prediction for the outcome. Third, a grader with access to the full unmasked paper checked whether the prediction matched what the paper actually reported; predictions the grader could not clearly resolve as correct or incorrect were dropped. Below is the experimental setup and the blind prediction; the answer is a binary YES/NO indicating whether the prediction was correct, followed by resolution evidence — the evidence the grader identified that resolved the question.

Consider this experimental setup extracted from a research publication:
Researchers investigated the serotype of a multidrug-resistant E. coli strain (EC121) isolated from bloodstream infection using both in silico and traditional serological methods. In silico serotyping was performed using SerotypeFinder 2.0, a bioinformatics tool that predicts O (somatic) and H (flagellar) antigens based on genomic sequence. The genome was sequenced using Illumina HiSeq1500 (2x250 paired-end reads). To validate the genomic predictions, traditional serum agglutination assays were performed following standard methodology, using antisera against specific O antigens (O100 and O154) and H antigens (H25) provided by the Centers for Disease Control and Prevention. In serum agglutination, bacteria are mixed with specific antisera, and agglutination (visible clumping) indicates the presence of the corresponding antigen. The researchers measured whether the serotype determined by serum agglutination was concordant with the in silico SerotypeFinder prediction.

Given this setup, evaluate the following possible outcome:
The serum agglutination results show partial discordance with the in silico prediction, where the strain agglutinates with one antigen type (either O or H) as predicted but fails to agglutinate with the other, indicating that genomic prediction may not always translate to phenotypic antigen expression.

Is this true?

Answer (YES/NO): NO